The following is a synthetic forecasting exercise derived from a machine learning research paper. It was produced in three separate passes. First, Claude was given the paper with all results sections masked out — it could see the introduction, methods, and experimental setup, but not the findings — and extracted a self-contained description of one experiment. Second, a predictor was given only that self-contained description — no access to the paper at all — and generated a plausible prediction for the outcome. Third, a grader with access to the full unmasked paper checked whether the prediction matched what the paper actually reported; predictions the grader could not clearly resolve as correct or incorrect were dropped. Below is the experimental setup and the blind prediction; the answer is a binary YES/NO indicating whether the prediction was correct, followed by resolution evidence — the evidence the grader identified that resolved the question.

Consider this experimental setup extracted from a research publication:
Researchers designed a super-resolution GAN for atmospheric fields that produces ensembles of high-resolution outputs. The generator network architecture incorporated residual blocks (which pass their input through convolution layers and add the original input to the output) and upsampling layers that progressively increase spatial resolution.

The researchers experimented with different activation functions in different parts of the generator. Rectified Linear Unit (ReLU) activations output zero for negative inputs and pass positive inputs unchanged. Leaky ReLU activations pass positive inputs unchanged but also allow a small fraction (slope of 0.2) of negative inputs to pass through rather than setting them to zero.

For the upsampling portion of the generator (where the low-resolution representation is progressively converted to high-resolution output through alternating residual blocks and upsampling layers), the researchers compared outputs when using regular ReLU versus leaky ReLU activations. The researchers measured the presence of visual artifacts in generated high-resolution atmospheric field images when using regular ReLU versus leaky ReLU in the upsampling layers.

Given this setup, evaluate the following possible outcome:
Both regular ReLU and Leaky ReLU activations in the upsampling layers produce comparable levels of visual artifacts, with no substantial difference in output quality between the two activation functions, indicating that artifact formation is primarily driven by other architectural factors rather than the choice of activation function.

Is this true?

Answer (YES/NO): NO